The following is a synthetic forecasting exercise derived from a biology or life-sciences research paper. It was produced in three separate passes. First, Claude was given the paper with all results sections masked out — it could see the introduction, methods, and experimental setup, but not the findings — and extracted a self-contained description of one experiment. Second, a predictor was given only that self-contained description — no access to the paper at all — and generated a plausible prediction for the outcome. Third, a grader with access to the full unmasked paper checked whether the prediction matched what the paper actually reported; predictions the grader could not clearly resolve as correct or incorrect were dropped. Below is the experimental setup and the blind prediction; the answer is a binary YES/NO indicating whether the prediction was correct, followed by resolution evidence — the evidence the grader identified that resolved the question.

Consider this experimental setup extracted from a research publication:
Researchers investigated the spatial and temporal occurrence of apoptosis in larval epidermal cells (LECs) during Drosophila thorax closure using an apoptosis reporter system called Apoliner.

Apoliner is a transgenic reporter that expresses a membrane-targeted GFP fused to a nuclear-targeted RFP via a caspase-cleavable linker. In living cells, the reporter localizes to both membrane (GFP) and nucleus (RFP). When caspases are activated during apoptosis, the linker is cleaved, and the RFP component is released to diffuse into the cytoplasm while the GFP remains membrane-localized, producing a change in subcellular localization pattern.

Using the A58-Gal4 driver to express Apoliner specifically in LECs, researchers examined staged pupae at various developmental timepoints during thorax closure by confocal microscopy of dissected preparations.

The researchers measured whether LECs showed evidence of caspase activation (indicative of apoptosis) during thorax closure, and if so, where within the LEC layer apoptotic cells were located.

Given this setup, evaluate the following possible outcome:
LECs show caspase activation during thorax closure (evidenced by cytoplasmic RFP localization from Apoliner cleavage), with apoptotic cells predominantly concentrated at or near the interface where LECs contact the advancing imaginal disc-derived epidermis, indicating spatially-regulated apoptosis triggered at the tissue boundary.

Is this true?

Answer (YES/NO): NO